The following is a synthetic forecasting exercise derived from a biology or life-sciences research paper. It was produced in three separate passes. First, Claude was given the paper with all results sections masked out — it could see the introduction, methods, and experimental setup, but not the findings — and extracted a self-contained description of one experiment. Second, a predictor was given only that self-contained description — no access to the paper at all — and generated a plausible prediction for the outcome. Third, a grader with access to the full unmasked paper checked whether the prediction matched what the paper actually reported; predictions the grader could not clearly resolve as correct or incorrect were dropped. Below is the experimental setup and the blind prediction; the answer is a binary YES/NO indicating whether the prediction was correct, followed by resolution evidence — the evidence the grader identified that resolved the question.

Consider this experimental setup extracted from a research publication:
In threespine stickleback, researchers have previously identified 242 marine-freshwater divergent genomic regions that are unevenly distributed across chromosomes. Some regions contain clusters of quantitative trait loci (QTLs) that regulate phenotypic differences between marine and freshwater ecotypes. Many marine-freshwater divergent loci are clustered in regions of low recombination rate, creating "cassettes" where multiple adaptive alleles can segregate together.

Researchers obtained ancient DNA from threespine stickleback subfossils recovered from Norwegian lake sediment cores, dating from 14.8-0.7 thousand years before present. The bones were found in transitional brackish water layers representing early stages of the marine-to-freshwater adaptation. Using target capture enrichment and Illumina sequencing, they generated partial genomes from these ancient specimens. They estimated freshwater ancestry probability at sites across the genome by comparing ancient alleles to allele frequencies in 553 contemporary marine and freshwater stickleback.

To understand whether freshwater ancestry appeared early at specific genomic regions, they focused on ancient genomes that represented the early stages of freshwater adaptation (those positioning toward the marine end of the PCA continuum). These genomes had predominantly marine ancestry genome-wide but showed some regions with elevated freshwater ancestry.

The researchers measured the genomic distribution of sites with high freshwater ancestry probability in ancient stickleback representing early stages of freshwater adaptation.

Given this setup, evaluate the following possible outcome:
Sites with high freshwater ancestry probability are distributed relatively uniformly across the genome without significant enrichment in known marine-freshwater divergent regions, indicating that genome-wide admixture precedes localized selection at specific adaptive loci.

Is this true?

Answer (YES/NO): NO